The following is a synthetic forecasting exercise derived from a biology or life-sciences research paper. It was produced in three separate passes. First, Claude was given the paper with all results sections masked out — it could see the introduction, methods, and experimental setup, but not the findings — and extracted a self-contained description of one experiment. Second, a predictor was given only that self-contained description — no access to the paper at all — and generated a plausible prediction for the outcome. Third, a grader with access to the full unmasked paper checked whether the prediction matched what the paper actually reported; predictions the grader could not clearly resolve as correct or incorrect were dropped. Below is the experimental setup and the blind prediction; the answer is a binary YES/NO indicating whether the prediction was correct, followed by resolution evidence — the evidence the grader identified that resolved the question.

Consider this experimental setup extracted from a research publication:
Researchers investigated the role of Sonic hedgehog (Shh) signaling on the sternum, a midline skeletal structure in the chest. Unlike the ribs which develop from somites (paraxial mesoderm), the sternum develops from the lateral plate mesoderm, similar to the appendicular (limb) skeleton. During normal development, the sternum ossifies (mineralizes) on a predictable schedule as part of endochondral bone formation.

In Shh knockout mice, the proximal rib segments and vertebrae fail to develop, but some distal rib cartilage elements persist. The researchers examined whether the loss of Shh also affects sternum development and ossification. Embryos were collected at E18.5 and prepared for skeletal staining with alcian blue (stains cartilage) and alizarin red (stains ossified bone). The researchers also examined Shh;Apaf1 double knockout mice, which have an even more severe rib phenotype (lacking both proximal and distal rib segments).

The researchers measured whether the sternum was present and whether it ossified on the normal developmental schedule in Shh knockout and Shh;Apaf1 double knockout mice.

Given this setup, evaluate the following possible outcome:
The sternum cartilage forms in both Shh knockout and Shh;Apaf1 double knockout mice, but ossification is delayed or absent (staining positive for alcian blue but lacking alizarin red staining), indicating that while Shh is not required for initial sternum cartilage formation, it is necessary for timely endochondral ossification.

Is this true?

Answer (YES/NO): NO